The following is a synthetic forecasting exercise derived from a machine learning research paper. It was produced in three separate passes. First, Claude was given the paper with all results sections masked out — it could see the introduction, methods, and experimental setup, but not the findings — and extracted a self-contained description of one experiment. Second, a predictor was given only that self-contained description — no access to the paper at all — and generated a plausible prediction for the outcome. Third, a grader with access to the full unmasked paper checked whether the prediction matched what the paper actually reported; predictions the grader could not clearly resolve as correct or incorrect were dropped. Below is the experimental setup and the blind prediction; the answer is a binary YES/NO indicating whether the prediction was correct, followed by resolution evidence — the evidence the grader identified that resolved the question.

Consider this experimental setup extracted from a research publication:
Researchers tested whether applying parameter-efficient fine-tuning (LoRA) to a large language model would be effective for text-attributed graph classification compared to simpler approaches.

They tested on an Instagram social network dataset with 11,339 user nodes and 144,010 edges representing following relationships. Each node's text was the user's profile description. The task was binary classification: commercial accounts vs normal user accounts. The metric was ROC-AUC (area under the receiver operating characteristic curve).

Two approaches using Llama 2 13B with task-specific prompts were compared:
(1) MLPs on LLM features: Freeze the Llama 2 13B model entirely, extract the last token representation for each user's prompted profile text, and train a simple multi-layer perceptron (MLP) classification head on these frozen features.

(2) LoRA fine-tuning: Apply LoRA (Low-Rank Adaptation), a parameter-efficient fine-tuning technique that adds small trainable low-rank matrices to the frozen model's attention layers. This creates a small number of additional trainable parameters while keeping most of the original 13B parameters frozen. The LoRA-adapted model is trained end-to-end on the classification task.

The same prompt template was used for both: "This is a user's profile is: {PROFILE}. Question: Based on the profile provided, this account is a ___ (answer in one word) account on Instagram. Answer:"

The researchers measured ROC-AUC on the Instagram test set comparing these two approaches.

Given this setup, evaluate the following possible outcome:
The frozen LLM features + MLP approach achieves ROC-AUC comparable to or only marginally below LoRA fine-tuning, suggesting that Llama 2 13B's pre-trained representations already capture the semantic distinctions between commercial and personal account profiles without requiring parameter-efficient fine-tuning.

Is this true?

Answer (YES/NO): NO